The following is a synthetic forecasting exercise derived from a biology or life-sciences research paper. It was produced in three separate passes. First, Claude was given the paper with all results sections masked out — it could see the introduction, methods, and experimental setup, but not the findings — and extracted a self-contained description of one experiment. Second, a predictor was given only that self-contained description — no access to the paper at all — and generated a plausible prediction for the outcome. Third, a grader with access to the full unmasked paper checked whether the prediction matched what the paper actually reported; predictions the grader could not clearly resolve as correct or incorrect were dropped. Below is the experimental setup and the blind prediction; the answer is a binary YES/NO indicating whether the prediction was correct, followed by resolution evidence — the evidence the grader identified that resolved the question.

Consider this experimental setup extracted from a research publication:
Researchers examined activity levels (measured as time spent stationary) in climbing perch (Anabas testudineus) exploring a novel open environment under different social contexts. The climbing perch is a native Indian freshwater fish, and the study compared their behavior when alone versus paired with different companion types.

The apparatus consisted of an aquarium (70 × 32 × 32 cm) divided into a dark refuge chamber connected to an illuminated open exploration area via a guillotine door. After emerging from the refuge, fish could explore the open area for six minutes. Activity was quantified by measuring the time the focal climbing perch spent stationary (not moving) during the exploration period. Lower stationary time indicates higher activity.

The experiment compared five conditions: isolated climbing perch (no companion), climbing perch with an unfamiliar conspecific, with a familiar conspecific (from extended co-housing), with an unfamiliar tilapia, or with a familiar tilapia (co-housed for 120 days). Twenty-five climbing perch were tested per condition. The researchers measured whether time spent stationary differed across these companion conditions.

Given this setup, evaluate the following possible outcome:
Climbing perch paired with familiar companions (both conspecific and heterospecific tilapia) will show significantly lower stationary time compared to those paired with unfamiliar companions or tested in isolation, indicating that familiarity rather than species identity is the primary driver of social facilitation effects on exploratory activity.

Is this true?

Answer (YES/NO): NO